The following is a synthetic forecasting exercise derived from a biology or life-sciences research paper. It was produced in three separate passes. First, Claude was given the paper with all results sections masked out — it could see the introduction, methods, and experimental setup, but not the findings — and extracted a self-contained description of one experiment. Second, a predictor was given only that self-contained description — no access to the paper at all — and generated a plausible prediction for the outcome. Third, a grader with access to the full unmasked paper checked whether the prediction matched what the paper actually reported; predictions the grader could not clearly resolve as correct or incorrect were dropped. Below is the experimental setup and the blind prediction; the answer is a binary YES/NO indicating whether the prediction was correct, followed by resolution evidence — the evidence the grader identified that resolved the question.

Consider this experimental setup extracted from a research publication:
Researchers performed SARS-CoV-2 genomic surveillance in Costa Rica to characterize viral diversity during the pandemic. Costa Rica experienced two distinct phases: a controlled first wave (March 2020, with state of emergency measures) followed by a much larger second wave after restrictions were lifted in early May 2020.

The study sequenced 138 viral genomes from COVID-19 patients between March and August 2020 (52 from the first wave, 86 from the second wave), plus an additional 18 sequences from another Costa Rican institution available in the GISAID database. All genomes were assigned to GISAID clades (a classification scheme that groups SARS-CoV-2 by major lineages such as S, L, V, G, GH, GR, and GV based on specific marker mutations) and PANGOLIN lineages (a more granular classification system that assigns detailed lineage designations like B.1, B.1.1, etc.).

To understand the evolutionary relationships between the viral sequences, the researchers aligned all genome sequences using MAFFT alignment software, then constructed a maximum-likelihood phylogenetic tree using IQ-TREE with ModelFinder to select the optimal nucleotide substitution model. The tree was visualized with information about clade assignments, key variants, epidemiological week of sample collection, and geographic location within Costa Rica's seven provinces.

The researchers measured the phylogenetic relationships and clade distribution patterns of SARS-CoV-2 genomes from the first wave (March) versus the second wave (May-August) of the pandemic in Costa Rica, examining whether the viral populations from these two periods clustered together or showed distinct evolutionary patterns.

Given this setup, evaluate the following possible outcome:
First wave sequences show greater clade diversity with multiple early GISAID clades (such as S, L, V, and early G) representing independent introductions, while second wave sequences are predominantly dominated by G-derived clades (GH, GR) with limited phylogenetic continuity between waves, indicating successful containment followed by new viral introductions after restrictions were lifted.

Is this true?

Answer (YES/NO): NO